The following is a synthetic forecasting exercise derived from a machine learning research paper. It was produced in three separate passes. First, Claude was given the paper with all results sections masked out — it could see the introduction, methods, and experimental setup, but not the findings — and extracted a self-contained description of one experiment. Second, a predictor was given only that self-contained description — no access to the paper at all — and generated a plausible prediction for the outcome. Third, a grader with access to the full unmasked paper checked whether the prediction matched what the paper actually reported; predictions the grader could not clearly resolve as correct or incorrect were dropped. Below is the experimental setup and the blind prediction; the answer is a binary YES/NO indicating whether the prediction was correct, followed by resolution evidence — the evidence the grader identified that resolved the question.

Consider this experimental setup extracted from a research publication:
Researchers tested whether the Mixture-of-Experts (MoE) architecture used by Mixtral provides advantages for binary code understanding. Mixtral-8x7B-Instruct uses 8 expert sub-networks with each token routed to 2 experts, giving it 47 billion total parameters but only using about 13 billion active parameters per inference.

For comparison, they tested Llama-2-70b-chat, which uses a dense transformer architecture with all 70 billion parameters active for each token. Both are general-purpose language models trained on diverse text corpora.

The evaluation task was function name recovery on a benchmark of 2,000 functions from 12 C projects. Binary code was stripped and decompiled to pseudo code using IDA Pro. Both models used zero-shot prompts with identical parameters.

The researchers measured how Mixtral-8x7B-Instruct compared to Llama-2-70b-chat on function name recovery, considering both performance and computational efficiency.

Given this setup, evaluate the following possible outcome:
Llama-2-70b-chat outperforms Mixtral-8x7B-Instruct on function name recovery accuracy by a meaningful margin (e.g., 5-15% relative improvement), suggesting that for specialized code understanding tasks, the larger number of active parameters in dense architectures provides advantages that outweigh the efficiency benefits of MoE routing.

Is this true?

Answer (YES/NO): NO